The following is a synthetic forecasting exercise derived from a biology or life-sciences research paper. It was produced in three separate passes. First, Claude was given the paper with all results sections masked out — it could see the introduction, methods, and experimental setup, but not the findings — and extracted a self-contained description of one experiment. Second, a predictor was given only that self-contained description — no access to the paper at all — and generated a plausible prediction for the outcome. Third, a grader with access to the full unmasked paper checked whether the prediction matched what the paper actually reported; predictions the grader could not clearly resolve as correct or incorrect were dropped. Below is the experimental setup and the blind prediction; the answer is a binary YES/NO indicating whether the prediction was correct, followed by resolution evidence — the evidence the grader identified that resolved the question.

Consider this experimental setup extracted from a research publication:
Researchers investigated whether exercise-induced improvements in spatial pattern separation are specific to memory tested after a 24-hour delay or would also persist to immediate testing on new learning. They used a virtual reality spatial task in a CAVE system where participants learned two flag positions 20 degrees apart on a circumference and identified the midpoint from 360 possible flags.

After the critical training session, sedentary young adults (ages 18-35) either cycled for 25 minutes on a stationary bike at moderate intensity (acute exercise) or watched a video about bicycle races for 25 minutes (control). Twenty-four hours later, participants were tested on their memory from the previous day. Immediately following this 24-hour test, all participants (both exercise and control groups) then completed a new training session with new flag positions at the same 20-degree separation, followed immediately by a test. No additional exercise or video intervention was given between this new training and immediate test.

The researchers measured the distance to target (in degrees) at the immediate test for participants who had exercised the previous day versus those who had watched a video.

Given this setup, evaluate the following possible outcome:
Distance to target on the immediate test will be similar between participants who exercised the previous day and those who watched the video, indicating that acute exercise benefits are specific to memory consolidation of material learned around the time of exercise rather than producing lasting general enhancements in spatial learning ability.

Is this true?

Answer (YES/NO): YES